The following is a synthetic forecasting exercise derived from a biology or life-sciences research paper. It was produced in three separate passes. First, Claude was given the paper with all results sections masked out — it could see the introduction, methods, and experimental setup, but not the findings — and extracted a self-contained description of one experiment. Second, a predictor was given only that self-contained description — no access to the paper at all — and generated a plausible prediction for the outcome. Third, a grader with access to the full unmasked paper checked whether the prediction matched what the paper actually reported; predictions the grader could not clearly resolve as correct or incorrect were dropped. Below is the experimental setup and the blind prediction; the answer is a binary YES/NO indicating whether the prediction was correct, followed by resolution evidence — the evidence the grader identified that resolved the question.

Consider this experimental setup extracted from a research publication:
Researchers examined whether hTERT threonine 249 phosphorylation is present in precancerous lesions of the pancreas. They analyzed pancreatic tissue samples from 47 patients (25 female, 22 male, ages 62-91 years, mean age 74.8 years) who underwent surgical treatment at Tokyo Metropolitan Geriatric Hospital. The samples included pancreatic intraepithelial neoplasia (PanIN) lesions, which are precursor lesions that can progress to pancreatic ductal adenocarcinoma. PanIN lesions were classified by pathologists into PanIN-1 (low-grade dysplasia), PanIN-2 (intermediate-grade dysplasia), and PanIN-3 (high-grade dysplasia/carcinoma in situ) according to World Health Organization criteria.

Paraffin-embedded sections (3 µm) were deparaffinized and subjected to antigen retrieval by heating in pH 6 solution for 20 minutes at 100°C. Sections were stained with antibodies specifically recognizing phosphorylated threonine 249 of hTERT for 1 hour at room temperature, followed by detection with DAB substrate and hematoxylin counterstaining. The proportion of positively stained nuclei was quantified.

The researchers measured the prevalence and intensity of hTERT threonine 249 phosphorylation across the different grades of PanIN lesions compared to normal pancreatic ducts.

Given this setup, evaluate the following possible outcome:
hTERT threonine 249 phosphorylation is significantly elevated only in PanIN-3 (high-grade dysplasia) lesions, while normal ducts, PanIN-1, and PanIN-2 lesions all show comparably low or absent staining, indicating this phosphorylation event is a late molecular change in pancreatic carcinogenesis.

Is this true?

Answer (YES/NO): YES